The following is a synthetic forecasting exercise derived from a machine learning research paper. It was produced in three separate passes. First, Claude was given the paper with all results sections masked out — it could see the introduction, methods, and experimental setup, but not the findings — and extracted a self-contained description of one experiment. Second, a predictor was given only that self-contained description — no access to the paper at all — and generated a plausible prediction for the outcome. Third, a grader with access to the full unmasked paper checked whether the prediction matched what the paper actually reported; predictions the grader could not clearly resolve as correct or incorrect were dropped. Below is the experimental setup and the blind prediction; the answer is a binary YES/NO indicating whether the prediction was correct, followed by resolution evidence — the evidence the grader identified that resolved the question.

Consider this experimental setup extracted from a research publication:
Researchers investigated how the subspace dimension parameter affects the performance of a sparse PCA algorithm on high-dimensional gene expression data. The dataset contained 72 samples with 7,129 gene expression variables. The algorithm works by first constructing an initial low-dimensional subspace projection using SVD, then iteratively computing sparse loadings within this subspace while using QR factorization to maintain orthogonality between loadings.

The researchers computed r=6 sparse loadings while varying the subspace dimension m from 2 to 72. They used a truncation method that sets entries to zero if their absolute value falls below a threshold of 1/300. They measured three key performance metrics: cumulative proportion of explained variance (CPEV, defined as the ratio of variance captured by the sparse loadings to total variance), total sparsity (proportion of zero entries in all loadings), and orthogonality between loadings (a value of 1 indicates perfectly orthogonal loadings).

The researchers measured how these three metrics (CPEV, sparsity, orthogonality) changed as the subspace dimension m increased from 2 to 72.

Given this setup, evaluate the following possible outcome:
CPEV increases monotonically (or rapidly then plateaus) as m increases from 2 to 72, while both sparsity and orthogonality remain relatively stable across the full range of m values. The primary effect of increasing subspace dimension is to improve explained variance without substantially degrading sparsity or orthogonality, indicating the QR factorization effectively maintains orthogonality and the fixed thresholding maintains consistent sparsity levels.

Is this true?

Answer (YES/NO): NO